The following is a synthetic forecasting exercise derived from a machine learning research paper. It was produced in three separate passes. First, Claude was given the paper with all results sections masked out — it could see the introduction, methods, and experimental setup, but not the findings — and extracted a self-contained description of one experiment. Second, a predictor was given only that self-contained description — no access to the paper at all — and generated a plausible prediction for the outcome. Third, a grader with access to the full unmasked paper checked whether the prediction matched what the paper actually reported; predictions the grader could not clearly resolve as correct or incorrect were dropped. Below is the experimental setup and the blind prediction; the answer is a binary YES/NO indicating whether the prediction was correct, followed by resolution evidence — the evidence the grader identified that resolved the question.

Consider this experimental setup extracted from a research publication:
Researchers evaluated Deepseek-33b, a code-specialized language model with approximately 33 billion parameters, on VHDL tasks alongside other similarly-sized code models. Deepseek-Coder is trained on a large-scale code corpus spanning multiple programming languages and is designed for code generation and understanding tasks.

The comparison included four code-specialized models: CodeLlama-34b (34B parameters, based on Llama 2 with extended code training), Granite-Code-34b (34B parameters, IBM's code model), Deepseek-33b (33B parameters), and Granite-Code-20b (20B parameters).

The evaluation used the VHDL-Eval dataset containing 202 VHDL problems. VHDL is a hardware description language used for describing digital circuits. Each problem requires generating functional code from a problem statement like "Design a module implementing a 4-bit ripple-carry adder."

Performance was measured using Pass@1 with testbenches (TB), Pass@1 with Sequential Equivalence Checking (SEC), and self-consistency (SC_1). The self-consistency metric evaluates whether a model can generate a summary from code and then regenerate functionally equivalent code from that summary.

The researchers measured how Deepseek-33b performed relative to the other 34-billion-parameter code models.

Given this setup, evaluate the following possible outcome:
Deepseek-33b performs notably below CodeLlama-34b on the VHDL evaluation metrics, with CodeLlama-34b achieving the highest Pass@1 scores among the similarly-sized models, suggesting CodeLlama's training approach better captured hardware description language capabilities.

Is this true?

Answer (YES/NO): NO